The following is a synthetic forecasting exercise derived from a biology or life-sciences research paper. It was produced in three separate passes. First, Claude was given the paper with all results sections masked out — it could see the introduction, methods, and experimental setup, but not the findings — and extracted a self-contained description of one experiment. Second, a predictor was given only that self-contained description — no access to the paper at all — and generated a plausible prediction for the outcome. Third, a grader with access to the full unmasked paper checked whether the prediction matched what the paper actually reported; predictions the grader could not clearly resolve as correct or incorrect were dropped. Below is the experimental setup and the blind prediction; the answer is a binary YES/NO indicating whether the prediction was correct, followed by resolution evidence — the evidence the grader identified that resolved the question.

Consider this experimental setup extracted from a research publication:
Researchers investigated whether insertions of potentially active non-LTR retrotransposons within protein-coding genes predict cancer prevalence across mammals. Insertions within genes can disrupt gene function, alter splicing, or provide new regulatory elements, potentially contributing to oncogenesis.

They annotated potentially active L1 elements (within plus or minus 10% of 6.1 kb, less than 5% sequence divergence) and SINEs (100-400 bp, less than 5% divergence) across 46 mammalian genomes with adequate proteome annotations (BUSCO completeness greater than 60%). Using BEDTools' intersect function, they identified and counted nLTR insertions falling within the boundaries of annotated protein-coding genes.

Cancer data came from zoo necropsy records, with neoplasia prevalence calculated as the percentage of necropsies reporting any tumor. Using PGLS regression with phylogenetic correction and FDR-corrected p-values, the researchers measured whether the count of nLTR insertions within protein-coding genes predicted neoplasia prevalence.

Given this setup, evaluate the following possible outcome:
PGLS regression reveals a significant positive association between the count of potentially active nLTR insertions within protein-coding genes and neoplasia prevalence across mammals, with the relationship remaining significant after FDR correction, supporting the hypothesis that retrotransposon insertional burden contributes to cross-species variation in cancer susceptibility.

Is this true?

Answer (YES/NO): YES